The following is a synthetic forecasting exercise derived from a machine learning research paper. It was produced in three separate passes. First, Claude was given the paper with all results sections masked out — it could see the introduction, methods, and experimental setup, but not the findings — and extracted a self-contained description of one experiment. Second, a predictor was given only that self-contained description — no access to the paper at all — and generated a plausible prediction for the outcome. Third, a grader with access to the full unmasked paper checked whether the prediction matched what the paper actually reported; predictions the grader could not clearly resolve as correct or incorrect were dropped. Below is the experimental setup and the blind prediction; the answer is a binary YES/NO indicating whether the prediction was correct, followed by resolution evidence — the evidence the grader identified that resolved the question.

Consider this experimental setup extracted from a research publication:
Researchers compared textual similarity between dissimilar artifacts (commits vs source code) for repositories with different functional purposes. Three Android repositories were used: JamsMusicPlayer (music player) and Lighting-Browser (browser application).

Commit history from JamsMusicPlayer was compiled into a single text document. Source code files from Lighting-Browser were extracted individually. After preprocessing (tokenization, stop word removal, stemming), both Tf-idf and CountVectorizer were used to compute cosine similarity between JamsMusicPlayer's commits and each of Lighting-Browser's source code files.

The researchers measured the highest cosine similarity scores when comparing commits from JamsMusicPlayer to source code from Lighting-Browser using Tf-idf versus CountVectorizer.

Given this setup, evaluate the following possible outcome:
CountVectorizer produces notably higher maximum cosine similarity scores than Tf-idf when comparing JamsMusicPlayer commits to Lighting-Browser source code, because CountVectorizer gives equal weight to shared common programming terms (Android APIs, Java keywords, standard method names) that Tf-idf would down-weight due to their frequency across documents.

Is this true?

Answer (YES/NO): NO